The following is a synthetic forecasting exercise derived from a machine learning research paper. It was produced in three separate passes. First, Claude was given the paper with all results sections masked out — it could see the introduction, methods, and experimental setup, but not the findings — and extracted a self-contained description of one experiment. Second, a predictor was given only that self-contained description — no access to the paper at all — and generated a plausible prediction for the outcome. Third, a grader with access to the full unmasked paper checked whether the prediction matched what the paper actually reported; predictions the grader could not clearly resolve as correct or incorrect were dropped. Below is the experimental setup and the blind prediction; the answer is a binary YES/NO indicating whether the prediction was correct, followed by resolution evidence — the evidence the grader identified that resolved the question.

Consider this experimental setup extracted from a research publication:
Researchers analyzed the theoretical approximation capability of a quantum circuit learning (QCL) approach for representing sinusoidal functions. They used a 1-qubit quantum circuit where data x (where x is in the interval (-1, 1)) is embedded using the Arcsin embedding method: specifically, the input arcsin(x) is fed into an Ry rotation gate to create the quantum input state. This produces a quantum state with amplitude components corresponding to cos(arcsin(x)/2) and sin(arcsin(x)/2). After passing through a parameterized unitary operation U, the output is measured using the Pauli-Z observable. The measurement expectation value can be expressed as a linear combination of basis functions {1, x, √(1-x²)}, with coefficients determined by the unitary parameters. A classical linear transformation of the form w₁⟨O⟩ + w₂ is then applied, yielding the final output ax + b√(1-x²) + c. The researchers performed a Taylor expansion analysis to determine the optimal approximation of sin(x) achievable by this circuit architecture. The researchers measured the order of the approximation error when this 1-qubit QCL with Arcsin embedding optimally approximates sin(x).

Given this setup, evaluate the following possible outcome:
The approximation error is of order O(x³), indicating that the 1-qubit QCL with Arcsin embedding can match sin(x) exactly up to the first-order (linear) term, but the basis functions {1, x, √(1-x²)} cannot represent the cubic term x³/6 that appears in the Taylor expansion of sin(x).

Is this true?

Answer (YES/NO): NO